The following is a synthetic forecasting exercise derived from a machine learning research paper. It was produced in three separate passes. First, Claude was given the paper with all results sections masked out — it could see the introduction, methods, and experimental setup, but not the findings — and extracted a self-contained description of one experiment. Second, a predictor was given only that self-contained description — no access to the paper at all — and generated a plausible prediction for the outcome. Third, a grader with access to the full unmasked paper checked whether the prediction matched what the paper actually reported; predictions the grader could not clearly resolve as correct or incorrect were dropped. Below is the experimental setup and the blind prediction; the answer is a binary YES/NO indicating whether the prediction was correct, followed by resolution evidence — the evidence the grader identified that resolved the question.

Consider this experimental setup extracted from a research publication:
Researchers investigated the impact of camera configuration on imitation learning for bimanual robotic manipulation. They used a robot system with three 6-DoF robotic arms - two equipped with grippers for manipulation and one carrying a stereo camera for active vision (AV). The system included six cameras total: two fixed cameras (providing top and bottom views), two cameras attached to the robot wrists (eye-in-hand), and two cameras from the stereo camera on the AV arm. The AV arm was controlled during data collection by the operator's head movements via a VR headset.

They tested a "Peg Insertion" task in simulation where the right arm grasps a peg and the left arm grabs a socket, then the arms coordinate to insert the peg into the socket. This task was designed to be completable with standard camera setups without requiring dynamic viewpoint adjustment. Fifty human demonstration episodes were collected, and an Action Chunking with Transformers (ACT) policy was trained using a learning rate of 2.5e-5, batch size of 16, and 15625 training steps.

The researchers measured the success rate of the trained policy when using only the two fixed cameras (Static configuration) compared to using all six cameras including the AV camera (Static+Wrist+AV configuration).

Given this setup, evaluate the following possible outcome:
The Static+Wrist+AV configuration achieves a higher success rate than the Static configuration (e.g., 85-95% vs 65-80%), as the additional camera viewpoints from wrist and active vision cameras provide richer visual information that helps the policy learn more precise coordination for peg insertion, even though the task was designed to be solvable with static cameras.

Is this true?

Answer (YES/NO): NO